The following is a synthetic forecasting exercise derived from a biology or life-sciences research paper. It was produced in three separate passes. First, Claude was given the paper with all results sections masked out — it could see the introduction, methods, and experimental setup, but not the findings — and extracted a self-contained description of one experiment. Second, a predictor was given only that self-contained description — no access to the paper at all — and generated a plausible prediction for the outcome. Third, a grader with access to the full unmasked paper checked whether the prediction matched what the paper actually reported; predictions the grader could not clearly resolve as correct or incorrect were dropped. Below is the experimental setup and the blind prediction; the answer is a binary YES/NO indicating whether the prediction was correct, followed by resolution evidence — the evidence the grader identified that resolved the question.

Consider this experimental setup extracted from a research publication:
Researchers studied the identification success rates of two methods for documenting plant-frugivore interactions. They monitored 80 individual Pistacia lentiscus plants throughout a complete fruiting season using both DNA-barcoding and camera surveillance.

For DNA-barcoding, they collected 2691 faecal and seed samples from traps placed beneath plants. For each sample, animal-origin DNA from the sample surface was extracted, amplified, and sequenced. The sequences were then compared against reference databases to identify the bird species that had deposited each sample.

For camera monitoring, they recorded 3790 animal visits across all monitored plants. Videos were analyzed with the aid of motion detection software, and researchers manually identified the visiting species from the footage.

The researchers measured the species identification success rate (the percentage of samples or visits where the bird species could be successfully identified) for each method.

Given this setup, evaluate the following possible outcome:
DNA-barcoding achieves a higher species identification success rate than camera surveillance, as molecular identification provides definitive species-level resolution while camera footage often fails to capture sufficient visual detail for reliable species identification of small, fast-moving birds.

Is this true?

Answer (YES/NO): NO